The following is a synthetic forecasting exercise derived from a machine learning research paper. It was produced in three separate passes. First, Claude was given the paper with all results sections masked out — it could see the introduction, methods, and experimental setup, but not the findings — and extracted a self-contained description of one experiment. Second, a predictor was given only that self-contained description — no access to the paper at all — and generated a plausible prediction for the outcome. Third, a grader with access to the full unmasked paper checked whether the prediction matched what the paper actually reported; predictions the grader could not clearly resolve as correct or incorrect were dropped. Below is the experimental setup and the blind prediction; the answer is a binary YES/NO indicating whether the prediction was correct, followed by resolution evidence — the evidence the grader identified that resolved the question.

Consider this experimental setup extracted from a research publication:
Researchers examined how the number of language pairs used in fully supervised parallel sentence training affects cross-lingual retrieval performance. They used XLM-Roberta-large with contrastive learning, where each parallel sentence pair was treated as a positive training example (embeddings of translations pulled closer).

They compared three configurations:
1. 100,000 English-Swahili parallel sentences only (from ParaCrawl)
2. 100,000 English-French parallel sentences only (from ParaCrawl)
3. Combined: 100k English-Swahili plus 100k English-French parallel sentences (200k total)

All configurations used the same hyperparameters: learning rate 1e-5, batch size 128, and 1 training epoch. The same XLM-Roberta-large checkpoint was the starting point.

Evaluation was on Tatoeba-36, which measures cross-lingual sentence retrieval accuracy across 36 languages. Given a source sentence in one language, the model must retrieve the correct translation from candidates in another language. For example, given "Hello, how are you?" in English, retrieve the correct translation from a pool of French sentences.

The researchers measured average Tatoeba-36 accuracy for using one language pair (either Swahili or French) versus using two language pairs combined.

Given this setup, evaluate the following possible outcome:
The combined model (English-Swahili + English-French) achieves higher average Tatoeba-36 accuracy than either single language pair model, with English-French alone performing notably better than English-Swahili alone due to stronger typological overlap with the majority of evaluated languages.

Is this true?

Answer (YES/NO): NO